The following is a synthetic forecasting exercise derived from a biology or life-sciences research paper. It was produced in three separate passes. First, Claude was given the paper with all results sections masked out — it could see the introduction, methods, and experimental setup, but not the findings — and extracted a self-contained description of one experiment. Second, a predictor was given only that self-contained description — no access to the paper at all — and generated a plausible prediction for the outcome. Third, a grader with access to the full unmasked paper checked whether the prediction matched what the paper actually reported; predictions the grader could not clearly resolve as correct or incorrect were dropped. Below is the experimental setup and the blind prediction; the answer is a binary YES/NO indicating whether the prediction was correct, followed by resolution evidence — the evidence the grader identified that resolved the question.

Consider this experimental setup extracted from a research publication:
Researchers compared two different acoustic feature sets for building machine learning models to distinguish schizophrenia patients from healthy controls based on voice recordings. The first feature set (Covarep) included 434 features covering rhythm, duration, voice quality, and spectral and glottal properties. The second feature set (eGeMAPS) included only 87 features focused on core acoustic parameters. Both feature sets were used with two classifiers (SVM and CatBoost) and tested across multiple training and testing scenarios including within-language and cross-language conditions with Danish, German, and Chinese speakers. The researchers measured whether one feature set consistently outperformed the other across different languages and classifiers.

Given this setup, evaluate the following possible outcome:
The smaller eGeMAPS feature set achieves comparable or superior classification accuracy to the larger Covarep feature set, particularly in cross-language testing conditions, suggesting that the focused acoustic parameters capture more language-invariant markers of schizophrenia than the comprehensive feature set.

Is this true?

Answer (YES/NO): NO